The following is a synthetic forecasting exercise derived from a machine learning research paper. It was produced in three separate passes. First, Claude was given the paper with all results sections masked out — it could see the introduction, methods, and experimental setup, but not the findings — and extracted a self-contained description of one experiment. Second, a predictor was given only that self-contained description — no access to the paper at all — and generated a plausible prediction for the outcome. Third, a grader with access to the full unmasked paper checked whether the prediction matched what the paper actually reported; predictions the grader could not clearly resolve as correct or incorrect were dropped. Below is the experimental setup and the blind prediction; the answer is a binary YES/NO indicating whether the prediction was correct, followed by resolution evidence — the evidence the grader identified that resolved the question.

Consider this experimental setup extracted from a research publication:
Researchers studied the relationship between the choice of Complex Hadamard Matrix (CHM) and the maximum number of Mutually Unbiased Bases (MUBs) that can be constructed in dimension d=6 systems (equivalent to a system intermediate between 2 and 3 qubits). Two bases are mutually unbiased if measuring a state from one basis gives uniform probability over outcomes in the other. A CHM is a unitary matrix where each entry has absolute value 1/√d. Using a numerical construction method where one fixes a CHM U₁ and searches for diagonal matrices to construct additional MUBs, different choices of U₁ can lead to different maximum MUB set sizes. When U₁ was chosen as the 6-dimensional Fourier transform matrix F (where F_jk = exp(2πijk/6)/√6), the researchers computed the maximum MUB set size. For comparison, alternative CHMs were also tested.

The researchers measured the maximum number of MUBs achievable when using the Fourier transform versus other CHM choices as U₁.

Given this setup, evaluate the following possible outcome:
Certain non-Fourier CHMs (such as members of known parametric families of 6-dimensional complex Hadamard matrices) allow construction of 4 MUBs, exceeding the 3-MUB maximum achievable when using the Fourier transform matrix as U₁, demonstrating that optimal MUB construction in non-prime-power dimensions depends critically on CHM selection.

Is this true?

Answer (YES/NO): NO